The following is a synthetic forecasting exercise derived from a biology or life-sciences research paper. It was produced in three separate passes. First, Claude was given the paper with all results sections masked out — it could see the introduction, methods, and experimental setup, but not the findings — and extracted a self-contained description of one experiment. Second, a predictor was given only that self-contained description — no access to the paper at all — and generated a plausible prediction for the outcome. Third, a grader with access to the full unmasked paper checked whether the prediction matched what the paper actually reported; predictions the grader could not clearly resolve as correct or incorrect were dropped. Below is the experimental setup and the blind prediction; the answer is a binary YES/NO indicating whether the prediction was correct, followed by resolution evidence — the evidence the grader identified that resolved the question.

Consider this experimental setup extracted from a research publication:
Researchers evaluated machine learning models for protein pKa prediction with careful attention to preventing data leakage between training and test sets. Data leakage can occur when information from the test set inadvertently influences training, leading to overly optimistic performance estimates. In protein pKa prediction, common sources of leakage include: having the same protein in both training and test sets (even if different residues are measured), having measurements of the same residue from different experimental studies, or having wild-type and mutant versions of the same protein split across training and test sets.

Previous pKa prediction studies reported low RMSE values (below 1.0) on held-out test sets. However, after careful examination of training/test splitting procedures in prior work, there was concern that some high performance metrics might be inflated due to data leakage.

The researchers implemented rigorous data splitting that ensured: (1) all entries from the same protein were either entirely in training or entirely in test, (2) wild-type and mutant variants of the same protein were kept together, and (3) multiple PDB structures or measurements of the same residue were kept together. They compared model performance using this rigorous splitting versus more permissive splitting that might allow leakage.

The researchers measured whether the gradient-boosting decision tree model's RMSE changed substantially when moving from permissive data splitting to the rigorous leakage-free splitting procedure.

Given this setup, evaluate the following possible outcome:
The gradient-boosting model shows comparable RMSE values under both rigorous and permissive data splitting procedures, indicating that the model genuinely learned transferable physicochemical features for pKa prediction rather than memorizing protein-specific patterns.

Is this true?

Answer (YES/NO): NO